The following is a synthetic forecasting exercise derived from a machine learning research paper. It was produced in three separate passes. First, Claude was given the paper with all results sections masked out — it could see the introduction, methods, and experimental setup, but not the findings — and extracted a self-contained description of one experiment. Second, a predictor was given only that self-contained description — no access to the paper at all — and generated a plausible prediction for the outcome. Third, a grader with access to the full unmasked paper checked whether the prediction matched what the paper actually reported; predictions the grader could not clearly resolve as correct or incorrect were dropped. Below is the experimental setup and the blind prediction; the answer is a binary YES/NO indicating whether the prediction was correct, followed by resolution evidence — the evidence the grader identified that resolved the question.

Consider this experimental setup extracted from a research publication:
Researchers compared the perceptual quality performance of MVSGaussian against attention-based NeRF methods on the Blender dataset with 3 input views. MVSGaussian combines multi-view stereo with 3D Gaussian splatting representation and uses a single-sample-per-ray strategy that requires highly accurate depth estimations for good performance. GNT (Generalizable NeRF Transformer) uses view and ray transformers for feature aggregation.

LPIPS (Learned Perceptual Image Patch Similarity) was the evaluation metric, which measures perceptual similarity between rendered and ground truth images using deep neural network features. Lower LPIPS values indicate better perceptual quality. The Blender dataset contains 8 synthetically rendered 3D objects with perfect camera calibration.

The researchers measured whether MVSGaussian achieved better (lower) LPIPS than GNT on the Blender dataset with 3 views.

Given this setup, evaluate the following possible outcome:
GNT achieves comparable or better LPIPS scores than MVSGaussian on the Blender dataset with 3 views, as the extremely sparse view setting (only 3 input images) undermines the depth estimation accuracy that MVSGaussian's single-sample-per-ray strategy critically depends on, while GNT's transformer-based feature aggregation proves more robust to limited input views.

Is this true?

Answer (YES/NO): NO